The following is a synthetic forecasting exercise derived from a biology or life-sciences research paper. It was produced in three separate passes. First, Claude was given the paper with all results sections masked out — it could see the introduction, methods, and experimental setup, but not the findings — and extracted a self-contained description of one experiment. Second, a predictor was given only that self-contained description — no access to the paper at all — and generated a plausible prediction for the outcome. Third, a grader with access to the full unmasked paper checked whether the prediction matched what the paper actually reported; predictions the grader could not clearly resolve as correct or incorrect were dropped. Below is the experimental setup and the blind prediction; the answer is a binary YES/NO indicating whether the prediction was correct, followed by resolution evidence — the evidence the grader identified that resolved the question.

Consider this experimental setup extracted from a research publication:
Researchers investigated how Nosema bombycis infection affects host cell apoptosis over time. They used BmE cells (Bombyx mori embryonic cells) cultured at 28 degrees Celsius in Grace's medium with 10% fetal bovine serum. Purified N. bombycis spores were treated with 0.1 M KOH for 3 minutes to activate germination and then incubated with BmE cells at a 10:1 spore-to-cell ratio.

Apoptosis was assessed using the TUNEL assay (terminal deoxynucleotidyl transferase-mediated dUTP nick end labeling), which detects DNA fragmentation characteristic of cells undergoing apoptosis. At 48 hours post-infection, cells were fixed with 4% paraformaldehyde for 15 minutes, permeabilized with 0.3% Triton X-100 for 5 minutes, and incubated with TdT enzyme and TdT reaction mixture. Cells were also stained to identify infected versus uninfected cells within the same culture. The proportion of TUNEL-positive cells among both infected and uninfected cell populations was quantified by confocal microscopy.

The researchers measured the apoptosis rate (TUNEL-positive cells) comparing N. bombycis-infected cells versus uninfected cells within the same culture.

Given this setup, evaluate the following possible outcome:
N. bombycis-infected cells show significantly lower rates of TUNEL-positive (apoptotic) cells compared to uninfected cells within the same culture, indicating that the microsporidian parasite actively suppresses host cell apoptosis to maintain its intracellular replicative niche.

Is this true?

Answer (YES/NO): NO